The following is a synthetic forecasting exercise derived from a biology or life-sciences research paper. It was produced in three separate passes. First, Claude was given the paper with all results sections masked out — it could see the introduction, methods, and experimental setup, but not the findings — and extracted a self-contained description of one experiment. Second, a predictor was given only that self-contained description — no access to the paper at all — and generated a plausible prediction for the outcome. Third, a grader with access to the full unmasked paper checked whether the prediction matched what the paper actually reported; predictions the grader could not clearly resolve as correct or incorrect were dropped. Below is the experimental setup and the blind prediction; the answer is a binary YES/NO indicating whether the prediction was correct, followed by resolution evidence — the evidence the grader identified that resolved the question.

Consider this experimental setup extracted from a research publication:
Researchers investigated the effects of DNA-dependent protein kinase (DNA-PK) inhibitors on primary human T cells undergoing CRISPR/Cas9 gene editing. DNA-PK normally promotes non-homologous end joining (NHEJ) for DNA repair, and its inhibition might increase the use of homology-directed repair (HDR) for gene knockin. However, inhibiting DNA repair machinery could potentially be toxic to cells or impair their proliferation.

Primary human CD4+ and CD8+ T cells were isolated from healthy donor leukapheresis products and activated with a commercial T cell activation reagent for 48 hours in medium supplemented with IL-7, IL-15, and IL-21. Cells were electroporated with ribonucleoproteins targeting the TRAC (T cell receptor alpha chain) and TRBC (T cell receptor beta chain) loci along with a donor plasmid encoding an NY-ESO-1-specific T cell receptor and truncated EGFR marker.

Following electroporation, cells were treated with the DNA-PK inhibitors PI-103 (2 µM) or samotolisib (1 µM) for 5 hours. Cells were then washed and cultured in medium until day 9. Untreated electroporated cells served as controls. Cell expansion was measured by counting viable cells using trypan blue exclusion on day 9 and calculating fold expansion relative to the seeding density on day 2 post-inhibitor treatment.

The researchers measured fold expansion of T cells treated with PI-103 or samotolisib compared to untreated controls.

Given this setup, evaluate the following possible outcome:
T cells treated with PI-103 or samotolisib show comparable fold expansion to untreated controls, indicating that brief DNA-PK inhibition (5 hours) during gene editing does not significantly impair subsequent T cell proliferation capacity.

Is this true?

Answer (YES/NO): YES